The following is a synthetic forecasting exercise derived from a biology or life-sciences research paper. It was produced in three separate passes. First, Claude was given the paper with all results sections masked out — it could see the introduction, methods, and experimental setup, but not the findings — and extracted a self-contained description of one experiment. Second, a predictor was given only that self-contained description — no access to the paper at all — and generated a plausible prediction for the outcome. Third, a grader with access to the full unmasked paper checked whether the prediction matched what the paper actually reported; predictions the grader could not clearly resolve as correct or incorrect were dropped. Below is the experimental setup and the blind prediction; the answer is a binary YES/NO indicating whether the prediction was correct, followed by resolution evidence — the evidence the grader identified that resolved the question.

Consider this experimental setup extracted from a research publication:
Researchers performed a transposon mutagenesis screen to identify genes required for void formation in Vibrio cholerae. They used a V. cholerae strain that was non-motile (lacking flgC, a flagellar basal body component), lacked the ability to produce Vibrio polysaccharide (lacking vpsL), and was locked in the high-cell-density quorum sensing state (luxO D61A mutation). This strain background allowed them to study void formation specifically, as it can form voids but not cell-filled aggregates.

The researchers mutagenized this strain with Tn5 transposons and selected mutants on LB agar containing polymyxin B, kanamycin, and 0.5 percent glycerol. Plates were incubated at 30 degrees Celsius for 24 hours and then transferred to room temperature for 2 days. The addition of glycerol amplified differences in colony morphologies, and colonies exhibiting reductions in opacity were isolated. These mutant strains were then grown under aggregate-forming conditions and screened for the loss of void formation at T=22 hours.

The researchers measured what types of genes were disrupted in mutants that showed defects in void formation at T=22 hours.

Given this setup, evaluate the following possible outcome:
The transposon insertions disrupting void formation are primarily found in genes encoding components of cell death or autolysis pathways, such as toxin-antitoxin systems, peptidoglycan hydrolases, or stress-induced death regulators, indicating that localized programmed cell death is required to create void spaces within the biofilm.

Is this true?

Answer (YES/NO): NO